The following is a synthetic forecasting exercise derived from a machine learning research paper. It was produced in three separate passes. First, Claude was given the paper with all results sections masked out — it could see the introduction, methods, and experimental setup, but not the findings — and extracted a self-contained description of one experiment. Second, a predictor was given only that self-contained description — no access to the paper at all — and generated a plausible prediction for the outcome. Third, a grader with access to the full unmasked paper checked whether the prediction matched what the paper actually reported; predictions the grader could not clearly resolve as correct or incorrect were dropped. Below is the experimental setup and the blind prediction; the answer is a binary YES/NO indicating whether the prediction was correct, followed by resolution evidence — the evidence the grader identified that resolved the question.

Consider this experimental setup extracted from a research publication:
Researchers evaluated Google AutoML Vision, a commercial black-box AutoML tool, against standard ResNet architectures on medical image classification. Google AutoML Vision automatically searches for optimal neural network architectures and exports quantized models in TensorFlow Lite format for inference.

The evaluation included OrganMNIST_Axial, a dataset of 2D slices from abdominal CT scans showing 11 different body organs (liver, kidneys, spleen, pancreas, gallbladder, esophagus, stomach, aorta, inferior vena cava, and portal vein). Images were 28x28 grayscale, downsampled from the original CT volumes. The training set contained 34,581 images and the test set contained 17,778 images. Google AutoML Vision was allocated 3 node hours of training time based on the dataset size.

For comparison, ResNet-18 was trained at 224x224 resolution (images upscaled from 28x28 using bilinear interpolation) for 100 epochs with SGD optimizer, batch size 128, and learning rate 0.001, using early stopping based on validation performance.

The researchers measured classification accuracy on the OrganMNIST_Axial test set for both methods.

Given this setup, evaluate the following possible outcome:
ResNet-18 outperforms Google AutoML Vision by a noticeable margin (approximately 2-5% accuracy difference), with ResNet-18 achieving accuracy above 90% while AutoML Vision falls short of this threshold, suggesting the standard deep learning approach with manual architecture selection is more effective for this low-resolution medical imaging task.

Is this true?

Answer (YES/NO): NO